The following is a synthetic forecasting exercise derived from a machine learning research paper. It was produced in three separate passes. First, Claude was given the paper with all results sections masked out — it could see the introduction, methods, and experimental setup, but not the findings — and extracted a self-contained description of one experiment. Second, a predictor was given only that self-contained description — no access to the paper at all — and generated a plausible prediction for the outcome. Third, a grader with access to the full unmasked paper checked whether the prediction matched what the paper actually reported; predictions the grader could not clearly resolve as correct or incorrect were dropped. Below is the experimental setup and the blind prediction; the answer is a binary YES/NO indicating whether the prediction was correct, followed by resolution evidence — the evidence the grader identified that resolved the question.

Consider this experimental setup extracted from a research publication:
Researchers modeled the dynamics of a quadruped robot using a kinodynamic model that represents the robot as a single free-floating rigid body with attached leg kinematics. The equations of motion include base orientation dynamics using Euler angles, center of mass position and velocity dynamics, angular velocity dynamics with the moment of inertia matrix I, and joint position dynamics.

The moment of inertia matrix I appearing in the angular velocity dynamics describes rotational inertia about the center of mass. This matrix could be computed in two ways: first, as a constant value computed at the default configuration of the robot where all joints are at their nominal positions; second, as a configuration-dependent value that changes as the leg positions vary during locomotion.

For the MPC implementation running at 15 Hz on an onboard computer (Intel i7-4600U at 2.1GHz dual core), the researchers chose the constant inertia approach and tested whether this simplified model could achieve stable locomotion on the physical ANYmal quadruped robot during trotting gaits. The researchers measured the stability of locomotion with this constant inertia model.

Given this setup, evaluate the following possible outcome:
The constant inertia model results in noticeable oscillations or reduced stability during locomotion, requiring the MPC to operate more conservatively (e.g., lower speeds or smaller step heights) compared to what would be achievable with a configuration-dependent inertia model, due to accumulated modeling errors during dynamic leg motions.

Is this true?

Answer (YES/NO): NO